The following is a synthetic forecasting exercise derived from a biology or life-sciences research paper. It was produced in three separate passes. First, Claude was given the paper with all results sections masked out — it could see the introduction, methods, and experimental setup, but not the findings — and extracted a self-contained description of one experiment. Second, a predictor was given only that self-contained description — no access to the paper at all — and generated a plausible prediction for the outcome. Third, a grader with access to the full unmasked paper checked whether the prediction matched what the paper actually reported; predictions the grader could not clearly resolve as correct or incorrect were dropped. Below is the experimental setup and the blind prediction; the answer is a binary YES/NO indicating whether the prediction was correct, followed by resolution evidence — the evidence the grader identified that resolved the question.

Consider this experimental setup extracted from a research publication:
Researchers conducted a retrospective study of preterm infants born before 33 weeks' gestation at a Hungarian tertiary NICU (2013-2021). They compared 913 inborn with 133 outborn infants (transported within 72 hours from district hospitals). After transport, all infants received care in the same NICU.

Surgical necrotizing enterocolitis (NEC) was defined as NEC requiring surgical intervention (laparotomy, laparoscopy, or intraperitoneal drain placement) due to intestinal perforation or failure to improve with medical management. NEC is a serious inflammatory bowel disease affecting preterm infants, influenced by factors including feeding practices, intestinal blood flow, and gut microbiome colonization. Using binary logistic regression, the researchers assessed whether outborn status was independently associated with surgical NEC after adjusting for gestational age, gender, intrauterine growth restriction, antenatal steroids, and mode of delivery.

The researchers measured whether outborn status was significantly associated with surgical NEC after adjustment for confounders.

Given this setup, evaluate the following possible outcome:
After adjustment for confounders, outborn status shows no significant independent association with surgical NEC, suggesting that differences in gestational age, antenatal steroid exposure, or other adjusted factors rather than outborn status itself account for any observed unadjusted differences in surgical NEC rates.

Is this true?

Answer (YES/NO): YES